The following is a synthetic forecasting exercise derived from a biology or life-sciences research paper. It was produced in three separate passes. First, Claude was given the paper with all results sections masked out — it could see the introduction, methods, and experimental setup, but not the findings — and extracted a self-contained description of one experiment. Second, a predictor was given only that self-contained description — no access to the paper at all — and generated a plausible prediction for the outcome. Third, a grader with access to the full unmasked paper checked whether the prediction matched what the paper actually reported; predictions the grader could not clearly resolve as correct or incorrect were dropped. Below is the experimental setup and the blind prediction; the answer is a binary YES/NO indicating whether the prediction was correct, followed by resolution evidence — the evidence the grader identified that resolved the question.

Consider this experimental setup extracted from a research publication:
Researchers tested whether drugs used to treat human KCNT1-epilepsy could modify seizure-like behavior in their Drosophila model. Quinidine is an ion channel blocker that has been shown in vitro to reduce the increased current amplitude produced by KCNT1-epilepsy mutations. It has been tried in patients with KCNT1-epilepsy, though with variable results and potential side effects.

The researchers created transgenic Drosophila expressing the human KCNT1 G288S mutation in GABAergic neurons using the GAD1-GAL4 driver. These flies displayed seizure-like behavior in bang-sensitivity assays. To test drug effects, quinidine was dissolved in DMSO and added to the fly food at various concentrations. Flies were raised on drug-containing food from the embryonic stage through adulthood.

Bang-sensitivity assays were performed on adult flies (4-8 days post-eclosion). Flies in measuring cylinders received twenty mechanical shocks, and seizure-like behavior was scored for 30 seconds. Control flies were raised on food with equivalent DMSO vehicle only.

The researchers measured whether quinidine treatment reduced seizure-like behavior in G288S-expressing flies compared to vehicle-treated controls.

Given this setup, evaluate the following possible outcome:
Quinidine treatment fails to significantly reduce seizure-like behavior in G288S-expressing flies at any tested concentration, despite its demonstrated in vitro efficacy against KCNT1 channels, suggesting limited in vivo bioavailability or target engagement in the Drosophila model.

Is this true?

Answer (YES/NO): NO